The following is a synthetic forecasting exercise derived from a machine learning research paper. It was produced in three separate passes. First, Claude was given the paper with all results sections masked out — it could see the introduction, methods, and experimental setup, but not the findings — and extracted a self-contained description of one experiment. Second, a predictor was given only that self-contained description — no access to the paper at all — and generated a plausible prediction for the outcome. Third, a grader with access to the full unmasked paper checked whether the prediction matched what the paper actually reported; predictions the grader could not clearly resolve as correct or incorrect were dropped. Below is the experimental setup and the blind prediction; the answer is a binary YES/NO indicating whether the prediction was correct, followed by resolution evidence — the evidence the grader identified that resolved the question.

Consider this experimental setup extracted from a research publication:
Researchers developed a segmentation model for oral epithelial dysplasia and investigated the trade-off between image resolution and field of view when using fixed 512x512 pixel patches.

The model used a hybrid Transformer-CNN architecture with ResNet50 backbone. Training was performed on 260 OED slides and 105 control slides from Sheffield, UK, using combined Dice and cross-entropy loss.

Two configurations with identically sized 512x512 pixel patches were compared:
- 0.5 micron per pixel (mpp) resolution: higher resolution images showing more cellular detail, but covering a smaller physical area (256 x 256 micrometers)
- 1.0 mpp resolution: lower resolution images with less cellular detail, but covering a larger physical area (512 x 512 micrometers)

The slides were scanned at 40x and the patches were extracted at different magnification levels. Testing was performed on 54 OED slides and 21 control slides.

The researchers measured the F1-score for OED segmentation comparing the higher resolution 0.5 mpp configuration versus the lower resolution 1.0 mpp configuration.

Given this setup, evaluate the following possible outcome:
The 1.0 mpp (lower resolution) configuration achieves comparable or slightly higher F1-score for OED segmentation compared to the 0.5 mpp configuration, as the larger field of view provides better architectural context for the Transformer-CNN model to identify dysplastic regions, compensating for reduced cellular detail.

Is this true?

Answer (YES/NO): YES